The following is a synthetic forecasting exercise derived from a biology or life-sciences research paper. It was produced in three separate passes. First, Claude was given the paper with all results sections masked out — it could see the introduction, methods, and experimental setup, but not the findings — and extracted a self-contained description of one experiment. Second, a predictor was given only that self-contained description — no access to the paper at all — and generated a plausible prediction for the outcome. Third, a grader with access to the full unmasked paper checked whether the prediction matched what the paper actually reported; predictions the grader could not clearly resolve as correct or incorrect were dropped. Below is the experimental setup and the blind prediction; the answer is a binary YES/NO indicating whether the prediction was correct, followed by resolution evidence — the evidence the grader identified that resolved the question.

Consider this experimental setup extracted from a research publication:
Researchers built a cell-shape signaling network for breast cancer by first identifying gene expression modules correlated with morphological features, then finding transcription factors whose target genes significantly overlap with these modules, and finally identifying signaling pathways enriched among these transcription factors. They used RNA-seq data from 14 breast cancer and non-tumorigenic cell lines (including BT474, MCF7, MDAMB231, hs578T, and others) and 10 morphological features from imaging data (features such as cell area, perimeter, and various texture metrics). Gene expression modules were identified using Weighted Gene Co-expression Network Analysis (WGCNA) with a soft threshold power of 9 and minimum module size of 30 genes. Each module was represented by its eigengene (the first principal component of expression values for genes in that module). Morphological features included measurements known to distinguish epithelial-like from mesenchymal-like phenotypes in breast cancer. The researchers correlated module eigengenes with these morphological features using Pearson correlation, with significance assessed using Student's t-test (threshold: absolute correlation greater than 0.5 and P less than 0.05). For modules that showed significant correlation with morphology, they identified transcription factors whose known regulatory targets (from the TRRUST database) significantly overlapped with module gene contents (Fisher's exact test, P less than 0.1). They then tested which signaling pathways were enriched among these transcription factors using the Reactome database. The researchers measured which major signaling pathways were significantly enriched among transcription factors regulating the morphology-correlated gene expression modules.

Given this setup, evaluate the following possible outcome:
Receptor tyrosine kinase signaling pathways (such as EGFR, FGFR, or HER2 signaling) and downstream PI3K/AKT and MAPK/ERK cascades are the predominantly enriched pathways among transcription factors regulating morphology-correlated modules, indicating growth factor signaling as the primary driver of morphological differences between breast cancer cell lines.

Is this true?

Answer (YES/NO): NO